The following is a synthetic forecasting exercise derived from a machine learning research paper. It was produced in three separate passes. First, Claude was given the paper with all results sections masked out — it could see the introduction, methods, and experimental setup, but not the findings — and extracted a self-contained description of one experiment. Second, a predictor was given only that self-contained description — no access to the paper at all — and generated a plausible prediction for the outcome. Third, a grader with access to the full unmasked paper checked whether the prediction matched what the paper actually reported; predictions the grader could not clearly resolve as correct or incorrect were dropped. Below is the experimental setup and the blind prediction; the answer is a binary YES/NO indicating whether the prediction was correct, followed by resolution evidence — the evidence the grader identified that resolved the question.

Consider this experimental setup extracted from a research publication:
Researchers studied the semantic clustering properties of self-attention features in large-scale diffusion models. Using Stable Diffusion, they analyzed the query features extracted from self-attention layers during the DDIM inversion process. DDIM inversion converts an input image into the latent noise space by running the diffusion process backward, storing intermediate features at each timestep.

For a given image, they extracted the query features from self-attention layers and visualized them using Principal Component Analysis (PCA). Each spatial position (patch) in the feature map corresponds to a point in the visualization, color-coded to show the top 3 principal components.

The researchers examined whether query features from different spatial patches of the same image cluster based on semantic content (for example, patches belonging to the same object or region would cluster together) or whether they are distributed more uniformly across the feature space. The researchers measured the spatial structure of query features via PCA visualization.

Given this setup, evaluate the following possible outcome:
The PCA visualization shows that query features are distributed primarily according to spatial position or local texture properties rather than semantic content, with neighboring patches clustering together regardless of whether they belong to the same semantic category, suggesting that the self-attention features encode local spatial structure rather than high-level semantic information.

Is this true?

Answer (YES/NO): NO